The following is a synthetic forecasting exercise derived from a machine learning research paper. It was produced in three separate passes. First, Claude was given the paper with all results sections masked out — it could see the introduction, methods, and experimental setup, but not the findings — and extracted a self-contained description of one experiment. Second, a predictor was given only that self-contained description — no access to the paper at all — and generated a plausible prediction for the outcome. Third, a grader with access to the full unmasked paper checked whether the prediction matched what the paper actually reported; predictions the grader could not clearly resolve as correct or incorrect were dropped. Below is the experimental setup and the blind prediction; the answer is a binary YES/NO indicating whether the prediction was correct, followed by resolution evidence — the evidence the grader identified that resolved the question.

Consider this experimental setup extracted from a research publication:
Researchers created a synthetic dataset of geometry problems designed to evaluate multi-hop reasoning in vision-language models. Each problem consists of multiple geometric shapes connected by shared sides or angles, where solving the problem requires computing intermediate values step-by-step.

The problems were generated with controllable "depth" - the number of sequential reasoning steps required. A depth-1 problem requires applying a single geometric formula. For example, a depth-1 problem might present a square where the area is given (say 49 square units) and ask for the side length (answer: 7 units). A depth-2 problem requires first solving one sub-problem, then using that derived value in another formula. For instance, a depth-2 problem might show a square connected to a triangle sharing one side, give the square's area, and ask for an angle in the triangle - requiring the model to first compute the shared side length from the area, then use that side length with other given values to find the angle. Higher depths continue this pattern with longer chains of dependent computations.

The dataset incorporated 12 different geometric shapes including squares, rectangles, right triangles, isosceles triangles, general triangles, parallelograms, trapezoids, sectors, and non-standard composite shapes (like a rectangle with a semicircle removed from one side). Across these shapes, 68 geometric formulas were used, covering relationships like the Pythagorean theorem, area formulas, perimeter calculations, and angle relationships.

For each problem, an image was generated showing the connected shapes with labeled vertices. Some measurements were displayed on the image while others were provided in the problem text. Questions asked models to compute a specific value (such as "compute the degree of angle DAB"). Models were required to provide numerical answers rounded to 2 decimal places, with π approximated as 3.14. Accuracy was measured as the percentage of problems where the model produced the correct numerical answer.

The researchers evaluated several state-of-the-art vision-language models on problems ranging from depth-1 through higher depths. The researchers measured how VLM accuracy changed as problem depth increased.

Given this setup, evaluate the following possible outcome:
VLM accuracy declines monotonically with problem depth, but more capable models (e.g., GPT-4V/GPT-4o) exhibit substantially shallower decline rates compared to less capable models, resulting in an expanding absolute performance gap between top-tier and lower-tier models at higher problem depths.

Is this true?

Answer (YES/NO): NO